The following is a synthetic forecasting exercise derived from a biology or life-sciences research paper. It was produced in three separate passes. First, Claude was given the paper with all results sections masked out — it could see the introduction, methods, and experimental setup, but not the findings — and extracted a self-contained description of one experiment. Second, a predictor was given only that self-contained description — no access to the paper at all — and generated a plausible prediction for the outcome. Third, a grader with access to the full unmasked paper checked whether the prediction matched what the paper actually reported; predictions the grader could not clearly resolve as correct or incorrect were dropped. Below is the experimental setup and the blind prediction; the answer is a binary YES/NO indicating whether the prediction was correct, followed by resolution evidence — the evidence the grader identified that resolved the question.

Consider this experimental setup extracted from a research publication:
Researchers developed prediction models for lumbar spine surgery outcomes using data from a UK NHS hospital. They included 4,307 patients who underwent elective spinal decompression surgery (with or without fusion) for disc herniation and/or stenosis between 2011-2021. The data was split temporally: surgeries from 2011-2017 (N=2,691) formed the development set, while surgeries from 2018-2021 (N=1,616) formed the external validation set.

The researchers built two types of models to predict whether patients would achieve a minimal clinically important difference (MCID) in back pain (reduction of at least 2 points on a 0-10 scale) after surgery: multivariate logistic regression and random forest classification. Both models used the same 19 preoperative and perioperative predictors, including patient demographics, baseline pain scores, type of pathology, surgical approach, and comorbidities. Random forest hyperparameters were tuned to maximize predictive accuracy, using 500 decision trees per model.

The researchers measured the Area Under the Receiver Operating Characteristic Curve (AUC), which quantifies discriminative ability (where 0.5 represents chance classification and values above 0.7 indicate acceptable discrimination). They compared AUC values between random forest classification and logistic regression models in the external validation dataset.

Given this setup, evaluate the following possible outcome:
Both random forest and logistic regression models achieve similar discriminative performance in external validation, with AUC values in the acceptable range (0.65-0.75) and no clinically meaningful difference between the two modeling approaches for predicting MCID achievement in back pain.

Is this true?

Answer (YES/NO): NO